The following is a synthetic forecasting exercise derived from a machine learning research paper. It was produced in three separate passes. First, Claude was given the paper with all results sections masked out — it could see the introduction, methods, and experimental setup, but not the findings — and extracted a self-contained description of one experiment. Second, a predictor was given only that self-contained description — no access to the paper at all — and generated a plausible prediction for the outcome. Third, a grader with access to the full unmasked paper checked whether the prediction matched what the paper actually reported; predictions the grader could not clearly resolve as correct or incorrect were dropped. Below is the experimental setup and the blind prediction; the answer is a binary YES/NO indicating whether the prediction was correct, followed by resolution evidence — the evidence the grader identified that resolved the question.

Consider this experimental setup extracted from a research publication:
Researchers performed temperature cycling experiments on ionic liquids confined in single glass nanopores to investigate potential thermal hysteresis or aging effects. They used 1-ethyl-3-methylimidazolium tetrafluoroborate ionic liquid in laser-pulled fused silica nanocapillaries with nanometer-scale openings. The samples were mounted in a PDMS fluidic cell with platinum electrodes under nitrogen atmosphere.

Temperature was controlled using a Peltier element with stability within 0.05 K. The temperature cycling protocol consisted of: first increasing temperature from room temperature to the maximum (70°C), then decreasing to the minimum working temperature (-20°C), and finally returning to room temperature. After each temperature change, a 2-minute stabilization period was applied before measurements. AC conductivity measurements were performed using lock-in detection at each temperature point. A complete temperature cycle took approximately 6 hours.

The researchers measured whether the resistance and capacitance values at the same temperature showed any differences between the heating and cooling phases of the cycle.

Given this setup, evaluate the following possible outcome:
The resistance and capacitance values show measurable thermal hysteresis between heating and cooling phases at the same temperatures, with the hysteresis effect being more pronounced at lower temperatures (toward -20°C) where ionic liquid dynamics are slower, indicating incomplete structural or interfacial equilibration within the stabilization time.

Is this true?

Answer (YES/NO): NO